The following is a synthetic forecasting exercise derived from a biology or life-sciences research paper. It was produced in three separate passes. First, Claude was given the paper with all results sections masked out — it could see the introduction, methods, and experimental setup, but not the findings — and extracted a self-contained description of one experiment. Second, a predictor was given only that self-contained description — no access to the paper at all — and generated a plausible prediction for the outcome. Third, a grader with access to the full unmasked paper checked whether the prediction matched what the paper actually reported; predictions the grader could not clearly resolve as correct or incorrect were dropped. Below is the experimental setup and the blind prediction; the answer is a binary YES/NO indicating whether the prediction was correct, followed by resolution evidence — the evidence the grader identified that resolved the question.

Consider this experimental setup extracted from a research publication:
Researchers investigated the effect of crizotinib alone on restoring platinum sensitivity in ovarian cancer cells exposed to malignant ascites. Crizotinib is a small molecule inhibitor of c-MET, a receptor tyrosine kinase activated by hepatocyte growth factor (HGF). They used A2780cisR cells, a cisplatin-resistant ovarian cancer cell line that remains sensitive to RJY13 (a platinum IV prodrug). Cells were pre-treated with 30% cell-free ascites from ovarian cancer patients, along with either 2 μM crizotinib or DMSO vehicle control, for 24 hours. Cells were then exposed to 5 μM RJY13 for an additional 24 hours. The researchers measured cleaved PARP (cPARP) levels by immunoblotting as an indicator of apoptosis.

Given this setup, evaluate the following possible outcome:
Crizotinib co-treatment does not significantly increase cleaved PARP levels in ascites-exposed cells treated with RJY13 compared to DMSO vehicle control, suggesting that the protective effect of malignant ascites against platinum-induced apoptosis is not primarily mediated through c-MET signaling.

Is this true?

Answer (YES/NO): NO